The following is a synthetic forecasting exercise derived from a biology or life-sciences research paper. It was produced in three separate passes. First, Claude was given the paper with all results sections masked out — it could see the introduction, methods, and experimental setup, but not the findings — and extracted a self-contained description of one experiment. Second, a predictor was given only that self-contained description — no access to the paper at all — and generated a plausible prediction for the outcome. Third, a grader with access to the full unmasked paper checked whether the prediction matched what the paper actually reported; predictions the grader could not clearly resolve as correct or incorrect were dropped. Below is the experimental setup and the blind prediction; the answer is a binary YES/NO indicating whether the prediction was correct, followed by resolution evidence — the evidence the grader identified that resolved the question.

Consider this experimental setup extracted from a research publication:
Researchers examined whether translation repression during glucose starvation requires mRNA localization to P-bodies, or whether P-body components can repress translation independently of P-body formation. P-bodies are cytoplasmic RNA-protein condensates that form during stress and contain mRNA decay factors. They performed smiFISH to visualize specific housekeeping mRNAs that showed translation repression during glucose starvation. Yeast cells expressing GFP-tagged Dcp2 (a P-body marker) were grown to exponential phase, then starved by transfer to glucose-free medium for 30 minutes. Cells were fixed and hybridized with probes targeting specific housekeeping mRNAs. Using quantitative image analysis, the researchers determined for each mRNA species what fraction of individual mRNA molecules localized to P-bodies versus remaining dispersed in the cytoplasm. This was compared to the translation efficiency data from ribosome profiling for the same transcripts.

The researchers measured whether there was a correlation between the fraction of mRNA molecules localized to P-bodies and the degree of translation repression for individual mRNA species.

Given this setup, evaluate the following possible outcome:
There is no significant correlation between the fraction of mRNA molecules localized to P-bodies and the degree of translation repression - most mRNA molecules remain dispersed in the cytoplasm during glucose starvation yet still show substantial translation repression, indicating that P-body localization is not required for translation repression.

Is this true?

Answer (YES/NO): YES